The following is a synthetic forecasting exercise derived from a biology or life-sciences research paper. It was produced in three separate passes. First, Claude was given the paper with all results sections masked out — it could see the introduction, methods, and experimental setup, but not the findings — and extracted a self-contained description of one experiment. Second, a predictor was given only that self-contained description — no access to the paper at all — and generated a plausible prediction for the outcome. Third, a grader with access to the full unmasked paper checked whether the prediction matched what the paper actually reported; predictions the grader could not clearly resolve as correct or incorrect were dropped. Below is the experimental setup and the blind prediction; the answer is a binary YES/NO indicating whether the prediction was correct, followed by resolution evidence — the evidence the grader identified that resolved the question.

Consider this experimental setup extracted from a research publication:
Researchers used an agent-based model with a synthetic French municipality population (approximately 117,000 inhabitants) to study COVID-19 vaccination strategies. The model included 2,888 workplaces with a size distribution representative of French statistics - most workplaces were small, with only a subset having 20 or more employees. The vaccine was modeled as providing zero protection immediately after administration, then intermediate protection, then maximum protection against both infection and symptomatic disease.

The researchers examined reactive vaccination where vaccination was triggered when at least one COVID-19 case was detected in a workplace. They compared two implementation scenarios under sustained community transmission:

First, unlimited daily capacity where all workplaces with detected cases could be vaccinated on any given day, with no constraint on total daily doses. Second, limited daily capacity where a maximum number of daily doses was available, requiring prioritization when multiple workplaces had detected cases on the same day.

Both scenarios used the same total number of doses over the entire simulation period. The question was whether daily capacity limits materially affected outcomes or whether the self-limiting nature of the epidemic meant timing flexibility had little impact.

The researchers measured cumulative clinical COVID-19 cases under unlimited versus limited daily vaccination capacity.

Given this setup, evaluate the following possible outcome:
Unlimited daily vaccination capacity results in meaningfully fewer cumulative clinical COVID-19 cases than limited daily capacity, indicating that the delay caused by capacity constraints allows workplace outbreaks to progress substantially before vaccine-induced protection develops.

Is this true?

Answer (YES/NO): YES